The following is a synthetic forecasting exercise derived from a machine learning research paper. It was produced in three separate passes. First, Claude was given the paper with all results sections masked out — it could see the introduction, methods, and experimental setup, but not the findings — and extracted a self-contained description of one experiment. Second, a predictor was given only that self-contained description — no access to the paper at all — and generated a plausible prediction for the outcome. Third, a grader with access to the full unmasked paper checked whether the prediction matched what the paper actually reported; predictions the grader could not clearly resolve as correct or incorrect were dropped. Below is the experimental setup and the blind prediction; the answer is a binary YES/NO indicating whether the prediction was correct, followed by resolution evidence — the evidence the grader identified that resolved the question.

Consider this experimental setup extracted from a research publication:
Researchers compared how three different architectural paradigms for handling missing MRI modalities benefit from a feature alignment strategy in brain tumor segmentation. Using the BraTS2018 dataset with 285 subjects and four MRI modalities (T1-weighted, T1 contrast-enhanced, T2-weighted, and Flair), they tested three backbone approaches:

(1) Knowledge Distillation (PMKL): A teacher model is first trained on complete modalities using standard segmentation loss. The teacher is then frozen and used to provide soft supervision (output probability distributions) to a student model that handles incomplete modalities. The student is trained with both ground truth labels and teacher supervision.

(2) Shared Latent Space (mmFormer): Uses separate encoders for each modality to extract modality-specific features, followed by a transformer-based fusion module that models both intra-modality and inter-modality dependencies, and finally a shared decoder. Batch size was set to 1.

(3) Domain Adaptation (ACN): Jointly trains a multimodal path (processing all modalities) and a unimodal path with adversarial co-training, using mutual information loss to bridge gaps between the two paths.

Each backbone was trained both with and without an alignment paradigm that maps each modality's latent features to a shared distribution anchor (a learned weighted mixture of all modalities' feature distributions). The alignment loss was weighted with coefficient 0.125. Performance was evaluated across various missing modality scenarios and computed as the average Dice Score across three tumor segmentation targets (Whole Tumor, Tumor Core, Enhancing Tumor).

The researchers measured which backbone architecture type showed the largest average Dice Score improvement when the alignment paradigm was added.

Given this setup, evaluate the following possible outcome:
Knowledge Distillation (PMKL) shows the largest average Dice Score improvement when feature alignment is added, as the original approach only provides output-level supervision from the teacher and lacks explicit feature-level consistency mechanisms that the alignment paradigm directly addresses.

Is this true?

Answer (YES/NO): NO